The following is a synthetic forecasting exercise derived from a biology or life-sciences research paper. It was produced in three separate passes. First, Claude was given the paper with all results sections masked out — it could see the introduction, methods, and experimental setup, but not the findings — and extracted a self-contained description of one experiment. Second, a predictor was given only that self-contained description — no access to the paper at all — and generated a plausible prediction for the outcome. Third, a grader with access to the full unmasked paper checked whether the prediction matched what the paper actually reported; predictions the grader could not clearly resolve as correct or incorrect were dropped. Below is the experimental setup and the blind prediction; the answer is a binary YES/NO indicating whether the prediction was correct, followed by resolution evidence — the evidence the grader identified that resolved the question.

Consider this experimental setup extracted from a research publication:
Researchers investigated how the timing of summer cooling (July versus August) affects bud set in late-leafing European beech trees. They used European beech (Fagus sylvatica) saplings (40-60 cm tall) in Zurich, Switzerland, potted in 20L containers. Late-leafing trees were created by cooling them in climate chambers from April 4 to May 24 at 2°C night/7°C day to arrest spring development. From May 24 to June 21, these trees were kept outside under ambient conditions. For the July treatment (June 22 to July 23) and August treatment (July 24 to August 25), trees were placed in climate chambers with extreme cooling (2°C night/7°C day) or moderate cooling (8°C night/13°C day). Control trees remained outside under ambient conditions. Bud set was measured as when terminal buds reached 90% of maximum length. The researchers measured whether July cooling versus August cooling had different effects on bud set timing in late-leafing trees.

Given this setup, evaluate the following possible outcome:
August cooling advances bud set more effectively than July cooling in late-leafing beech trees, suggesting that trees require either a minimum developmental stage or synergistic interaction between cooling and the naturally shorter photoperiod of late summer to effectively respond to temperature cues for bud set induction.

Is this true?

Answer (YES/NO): YES